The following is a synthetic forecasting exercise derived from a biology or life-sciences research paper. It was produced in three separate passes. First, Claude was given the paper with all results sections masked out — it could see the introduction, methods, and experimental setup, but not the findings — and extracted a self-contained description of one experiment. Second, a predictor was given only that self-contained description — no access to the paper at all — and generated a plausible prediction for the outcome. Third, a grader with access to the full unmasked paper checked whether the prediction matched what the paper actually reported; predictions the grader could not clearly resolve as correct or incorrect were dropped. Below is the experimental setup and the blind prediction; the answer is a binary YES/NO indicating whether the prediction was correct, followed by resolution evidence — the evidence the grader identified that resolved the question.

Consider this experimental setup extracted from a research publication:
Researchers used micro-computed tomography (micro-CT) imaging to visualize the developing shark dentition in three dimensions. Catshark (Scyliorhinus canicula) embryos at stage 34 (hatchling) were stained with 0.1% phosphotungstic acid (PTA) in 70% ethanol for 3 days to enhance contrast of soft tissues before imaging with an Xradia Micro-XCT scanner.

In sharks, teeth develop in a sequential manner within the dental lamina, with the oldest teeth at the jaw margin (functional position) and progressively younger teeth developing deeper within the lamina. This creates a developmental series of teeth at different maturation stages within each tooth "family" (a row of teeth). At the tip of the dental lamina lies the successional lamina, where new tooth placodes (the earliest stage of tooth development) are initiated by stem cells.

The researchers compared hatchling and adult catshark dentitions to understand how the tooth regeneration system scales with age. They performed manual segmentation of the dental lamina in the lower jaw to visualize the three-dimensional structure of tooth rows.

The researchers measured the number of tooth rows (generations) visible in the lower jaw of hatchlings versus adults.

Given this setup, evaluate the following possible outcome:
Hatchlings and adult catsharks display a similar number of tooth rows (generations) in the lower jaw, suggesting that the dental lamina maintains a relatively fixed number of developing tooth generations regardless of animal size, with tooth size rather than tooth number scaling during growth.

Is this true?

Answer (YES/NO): NO